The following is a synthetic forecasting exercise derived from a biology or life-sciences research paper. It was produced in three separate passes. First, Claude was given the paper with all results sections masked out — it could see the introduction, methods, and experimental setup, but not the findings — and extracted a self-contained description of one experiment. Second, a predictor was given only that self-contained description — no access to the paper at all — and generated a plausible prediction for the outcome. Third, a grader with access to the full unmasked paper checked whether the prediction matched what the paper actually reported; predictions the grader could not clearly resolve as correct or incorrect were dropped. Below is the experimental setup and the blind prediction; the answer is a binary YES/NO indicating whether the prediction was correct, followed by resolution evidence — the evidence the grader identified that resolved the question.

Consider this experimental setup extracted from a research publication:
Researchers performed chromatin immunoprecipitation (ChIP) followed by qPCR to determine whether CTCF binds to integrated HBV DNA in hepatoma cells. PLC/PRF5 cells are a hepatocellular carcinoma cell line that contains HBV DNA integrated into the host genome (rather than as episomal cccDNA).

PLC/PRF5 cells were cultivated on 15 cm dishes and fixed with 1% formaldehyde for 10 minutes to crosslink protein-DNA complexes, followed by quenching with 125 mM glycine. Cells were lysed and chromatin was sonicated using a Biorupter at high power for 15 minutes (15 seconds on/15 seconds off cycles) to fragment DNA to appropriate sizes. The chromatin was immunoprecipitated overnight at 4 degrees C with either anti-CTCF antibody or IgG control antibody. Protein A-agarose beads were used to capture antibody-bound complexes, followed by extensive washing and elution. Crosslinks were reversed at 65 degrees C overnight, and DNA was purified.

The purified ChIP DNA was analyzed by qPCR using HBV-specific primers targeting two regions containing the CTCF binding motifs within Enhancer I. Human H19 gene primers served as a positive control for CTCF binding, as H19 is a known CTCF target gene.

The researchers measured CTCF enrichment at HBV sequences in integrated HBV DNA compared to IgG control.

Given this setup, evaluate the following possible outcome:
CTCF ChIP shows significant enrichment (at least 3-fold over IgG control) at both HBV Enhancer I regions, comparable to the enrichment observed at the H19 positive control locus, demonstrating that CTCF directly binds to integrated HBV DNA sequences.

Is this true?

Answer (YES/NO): NO